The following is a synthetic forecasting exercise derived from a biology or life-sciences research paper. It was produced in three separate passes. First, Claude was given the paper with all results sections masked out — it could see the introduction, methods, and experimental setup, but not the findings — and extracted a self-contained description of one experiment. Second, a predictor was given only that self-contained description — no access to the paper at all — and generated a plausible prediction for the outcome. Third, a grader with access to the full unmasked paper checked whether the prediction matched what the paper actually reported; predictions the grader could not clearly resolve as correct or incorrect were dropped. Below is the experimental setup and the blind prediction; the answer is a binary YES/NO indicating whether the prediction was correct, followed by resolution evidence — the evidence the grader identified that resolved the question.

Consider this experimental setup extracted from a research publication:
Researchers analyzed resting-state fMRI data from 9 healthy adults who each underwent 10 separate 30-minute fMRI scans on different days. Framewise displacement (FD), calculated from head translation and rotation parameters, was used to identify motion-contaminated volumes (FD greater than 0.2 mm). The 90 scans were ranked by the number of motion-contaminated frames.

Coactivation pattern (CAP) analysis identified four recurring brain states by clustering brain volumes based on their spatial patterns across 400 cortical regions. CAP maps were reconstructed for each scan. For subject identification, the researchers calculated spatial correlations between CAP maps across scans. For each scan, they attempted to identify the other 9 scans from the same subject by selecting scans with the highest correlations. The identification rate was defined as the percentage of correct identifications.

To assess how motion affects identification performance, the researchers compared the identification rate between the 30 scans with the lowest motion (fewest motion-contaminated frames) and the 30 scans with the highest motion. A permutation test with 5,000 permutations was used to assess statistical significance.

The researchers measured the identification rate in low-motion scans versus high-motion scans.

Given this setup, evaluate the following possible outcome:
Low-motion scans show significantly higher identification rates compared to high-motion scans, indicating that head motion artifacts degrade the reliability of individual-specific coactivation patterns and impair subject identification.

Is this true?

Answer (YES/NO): NO